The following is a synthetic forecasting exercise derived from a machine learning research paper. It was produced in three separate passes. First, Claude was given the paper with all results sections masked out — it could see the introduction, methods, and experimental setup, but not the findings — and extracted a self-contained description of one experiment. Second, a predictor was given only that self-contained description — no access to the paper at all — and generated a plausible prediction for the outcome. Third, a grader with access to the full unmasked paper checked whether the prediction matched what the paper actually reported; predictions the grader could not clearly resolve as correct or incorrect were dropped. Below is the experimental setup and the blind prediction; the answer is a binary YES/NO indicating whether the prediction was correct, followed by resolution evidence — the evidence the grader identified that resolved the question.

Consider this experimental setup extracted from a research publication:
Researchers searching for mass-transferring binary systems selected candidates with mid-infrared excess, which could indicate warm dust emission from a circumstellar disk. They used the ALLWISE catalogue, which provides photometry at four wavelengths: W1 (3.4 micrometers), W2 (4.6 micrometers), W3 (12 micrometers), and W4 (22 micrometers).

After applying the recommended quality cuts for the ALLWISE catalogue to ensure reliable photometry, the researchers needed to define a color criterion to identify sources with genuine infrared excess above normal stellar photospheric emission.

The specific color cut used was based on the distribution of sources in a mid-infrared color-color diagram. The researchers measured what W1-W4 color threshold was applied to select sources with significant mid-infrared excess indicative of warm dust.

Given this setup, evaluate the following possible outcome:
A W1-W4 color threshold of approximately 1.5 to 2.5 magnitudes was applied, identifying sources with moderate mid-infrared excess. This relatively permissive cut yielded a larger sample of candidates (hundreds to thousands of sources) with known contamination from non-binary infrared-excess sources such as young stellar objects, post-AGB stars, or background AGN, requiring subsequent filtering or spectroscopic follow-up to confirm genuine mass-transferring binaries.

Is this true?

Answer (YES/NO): NO